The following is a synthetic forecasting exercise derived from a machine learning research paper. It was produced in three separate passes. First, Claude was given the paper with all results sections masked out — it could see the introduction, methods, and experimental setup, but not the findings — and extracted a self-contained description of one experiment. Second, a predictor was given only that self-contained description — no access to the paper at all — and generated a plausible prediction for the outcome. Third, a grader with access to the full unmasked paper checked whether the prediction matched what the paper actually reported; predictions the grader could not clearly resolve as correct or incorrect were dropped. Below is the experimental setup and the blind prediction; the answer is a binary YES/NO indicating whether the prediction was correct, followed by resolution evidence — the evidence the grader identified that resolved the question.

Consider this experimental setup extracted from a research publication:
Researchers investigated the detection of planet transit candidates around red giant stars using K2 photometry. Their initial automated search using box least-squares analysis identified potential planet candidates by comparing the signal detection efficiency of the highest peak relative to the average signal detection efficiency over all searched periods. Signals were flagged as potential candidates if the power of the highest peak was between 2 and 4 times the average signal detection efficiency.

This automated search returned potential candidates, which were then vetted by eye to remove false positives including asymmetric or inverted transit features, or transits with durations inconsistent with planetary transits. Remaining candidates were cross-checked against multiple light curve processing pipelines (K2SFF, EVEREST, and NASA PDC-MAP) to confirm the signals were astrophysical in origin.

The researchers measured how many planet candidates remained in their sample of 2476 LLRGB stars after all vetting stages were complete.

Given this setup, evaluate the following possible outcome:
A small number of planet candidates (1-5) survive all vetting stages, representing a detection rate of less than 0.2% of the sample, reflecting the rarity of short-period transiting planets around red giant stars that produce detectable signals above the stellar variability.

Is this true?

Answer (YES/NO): YES